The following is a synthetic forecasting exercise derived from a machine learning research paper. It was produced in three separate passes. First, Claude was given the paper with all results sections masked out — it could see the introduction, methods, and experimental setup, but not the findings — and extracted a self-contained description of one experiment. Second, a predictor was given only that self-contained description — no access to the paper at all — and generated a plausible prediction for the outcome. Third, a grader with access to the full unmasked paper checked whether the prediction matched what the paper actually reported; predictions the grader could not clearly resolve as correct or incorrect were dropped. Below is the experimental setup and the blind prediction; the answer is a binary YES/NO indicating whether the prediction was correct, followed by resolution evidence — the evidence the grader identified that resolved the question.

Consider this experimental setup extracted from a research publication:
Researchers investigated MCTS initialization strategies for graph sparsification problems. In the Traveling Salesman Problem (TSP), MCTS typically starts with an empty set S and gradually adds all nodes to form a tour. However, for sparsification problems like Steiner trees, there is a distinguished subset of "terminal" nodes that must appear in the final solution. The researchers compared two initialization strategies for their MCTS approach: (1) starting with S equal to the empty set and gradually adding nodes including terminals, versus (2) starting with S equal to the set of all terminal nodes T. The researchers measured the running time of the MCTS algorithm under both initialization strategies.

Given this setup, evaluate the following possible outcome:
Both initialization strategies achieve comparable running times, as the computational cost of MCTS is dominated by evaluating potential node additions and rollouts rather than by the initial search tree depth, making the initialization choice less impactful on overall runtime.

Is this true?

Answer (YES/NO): NO